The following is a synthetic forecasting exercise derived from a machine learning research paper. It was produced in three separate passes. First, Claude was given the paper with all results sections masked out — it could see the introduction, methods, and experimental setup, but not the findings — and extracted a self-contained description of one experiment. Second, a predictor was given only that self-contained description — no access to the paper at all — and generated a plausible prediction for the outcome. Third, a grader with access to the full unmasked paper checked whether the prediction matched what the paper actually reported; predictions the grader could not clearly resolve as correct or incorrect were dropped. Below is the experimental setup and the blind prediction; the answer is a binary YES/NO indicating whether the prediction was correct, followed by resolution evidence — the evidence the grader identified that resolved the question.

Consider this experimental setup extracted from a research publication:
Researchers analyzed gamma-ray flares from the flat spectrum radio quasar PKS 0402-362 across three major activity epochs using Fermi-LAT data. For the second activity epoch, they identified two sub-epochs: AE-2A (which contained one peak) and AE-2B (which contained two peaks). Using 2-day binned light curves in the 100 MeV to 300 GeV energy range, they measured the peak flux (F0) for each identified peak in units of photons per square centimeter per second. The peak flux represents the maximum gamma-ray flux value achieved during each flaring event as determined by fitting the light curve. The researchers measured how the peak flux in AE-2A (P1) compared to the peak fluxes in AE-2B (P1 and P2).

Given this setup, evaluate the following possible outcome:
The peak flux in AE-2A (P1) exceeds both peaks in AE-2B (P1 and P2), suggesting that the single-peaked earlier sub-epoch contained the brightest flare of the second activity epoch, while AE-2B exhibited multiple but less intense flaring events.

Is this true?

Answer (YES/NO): YES